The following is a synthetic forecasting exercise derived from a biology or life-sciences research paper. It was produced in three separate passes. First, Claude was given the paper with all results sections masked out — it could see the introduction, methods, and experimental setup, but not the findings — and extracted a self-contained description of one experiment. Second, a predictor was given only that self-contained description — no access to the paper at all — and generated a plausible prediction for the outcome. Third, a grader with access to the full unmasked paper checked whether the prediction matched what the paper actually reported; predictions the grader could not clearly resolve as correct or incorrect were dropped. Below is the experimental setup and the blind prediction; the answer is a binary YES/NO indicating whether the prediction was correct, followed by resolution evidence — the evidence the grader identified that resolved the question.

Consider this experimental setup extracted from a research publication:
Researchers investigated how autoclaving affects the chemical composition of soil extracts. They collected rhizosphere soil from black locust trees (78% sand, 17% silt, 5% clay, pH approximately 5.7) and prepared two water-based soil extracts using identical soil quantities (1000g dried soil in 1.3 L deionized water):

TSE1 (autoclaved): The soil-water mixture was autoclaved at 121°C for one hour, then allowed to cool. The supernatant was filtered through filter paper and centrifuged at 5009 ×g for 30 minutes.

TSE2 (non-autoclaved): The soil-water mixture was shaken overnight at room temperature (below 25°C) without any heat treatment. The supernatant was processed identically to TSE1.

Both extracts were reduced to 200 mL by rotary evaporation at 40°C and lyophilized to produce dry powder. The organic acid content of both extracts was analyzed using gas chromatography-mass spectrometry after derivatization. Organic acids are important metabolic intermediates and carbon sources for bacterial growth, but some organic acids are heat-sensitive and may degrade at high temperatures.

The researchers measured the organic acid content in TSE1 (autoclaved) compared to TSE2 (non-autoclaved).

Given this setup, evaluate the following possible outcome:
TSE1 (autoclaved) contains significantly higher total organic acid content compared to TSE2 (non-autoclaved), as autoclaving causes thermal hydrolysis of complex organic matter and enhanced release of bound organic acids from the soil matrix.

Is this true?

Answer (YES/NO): NO